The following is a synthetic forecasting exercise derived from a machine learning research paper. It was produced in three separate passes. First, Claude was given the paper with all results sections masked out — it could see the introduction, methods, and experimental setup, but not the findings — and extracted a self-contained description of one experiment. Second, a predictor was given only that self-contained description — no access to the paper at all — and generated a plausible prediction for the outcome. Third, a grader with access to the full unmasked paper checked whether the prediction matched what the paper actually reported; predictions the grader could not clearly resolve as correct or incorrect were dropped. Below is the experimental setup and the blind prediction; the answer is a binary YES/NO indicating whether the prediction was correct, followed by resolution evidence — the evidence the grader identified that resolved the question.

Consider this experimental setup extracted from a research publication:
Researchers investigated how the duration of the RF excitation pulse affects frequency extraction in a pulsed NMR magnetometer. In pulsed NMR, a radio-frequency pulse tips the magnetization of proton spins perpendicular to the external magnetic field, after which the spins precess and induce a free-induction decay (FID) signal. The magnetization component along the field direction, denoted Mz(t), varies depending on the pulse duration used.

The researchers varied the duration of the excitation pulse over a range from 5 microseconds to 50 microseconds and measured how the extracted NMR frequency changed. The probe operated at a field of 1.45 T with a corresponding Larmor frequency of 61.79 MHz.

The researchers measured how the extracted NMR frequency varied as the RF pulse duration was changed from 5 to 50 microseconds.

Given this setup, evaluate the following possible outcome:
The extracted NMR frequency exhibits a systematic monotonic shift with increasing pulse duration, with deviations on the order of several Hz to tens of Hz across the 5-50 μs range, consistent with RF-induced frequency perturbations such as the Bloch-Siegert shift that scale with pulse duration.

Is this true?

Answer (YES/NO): NO